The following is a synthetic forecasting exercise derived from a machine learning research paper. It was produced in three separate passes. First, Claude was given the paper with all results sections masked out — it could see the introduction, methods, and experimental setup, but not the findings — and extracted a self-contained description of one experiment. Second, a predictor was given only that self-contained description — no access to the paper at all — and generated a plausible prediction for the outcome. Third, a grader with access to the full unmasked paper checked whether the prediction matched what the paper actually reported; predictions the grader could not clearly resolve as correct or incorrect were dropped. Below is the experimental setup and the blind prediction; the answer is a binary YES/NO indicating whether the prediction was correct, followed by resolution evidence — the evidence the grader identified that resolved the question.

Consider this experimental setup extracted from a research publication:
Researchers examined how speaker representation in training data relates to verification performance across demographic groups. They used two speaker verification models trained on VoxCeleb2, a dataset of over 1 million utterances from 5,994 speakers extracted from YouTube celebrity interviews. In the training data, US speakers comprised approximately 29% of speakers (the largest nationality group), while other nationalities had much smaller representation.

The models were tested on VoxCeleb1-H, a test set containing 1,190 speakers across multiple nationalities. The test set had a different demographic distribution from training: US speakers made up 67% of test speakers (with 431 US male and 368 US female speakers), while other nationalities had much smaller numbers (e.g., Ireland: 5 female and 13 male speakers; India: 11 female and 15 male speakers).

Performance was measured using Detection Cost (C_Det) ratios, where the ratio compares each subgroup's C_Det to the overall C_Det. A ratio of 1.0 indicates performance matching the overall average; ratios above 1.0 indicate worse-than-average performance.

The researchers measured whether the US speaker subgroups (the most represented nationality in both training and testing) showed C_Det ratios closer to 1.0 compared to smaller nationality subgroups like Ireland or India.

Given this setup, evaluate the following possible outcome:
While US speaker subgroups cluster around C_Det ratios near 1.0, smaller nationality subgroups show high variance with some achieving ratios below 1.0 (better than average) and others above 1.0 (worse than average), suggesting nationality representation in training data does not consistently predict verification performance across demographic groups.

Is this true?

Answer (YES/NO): YES